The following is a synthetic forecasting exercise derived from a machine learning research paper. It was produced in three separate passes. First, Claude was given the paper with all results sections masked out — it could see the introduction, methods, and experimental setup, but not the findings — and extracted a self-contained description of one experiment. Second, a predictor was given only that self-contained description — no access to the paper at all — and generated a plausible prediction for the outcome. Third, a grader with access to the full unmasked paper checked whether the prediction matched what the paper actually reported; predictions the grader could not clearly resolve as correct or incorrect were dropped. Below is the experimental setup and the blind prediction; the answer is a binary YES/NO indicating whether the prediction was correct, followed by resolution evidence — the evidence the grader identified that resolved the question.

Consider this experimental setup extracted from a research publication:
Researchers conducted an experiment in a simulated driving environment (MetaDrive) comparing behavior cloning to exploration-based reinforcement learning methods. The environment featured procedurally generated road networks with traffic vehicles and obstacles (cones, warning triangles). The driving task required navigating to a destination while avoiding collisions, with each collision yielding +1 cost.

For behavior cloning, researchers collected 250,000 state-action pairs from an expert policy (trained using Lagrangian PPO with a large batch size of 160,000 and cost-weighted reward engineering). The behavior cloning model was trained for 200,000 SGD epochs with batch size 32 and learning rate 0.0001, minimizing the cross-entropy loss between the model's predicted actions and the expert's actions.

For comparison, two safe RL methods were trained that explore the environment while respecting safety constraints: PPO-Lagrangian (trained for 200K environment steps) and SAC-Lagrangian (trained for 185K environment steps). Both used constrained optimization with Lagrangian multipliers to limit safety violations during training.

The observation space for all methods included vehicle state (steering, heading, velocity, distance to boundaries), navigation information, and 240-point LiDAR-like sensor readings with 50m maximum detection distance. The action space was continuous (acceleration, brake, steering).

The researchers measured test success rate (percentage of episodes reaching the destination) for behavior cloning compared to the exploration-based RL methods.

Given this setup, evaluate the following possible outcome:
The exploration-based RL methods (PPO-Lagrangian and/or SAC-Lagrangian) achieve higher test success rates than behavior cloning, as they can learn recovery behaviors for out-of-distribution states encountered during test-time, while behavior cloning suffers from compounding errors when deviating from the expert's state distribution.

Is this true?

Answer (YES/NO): YES